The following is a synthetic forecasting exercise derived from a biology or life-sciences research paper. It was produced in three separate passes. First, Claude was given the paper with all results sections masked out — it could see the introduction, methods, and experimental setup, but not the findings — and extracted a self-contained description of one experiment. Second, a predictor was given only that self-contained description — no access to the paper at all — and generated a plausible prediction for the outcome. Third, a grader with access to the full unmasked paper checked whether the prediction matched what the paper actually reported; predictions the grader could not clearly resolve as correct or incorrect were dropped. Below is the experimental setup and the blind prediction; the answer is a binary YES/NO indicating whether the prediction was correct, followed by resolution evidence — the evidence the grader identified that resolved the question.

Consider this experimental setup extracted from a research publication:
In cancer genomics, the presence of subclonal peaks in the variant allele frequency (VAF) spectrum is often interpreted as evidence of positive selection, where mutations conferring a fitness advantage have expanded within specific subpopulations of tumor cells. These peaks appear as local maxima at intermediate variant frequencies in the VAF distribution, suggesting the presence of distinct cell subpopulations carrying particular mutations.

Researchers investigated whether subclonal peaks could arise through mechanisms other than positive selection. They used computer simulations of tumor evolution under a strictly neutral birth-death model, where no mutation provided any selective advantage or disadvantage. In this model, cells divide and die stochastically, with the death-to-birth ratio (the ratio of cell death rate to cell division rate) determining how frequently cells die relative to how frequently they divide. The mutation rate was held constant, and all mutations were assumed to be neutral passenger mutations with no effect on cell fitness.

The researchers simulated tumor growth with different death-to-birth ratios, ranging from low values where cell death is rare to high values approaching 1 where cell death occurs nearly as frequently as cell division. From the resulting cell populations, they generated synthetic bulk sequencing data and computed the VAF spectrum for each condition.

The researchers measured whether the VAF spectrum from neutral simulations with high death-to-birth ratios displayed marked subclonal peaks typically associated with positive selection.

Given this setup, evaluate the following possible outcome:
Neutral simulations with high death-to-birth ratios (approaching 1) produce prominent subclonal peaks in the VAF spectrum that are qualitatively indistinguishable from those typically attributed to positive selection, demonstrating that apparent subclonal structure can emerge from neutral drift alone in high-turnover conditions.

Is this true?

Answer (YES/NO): YES